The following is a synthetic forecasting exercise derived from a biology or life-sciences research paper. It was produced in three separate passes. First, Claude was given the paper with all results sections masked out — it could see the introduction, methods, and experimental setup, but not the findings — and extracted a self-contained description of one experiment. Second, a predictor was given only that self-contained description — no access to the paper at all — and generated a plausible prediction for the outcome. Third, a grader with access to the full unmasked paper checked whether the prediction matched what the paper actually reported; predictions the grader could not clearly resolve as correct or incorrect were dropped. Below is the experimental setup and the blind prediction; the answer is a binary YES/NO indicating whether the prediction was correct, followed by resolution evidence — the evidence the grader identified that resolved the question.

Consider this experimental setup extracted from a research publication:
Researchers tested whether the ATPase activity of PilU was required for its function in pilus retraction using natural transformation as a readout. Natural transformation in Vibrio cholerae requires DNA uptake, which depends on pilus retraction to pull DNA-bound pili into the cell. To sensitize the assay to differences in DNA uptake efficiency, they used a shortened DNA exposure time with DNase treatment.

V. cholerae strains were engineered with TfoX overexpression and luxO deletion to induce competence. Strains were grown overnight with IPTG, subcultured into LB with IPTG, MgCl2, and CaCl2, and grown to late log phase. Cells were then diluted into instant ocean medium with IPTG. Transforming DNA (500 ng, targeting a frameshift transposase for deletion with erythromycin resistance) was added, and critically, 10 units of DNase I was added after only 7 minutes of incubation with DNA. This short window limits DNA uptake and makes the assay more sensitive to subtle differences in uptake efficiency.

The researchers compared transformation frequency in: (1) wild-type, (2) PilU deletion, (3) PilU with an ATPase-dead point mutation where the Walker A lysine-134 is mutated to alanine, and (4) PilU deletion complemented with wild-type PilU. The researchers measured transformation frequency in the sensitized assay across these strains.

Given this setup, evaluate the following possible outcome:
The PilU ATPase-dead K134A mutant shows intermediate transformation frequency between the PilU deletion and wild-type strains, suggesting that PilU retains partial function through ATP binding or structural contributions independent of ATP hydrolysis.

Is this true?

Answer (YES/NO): NO